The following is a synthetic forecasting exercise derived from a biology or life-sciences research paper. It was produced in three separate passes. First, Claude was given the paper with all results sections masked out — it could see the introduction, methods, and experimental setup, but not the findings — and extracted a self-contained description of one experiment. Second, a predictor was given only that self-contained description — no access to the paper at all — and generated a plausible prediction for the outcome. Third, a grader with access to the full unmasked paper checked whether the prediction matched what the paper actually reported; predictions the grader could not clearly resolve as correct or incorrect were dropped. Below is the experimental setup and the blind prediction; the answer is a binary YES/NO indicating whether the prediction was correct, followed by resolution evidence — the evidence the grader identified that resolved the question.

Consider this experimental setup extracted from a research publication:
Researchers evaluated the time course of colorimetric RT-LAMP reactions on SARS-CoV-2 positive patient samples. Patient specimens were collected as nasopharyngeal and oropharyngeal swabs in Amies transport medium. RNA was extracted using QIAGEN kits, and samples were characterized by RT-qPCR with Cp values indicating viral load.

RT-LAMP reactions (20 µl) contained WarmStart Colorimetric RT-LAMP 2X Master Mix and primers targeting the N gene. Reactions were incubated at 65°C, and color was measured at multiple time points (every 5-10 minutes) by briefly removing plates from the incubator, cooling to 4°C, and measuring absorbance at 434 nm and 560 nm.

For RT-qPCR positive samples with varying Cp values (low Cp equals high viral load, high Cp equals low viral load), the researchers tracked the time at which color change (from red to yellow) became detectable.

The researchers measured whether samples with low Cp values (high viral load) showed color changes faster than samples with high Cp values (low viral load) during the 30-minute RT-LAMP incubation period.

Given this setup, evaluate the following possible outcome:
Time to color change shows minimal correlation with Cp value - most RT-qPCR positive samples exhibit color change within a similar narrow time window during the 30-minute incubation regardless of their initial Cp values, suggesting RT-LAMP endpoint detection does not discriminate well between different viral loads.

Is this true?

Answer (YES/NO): NO